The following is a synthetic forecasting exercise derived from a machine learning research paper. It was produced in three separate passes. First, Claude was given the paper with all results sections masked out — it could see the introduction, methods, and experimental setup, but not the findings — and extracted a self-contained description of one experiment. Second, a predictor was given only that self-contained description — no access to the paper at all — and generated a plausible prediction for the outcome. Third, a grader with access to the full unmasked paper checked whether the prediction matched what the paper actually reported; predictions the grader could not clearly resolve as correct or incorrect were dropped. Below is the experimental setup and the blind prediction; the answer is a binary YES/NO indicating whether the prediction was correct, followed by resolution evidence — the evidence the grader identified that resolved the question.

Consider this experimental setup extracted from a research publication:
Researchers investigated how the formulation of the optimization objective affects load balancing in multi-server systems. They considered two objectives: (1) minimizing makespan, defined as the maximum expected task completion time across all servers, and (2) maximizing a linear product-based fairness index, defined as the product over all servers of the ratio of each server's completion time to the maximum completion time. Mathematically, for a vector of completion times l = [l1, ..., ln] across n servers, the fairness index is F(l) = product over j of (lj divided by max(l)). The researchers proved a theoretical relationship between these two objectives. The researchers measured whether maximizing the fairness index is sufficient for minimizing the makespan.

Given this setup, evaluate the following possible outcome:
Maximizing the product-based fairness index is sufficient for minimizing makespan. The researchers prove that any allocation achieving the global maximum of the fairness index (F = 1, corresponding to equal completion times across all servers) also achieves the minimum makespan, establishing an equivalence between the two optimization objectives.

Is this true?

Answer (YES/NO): YES